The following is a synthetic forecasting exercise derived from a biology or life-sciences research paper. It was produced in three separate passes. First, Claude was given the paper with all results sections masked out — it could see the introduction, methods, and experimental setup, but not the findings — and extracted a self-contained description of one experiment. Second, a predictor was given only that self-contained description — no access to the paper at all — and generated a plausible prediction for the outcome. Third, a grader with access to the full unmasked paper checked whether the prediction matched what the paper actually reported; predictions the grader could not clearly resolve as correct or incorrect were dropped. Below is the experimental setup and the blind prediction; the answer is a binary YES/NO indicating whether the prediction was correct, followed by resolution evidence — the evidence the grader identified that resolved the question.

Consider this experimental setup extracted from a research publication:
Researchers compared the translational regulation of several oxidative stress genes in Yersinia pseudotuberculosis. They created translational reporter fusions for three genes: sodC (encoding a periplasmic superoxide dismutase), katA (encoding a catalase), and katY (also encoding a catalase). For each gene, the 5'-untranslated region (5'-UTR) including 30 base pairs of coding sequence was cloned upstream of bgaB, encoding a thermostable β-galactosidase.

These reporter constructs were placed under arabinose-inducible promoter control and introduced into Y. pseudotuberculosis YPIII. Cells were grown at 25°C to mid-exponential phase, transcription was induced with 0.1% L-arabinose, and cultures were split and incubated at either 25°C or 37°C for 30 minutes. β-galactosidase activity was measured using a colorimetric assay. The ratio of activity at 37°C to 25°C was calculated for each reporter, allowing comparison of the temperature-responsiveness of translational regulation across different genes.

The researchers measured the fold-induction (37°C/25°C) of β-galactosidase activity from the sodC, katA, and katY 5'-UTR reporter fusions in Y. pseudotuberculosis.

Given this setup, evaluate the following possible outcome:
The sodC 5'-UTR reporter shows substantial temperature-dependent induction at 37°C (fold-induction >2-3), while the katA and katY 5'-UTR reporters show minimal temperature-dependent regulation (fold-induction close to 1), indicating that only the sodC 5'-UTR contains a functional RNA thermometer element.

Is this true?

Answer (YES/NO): NO